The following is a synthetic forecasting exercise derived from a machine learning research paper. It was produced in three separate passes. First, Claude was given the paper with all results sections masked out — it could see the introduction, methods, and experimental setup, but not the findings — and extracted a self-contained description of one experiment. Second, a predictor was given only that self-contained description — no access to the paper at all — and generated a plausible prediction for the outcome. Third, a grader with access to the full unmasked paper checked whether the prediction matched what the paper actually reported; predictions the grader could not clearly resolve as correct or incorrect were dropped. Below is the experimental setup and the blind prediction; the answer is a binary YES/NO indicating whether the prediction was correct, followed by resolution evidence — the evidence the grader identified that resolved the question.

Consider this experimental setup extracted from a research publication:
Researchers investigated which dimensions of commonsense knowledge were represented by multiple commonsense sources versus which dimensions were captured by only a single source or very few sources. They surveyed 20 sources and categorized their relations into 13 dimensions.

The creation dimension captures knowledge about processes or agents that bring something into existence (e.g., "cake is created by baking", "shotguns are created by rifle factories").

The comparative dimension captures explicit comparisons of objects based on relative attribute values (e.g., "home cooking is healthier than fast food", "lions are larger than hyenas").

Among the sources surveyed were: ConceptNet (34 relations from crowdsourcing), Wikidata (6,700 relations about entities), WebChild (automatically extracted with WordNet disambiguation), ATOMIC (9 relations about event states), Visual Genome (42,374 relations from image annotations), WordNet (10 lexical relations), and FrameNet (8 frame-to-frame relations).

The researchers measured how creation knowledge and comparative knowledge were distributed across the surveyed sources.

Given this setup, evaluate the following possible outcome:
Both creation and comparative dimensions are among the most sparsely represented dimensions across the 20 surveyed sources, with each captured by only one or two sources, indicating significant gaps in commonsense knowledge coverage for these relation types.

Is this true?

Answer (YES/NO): YES